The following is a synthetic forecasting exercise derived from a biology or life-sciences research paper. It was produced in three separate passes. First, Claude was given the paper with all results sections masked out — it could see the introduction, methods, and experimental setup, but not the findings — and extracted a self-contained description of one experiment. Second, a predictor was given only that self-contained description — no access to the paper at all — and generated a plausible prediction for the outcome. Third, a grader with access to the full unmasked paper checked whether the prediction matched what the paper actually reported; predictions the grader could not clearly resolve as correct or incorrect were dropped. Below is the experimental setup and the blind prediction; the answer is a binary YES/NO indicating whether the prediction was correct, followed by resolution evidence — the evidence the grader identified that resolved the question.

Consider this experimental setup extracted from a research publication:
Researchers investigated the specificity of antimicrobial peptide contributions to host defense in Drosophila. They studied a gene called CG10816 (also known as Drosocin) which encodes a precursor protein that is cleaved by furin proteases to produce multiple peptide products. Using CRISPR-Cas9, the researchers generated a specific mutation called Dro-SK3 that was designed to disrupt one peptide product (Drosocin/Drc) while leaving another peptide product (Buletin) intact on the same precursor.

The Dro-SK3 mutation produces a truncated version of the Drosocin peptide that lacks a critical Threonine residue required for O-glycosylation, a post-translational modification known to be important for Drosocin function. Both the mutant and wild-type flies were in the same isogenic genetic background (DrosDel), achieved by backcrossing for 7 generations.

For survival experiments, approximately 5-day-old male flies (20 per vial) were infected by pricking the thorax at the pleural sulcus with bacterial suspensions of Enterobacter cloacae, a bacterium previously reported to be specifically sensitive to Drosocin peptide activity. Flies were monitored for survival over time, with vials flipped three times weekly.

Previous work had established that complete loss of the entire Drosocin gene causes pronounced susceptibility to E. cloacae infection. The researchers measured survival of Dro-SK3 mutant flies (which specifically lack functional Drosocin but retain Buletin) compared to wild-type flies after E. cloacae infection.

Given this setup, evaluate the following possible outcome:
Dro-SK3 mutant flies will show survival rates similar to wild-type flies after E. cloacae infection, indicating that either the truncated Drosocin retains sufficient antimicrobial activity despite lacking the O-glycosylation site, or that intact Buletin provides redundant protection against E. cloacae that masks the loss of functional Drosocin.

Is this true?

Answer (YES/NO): NO